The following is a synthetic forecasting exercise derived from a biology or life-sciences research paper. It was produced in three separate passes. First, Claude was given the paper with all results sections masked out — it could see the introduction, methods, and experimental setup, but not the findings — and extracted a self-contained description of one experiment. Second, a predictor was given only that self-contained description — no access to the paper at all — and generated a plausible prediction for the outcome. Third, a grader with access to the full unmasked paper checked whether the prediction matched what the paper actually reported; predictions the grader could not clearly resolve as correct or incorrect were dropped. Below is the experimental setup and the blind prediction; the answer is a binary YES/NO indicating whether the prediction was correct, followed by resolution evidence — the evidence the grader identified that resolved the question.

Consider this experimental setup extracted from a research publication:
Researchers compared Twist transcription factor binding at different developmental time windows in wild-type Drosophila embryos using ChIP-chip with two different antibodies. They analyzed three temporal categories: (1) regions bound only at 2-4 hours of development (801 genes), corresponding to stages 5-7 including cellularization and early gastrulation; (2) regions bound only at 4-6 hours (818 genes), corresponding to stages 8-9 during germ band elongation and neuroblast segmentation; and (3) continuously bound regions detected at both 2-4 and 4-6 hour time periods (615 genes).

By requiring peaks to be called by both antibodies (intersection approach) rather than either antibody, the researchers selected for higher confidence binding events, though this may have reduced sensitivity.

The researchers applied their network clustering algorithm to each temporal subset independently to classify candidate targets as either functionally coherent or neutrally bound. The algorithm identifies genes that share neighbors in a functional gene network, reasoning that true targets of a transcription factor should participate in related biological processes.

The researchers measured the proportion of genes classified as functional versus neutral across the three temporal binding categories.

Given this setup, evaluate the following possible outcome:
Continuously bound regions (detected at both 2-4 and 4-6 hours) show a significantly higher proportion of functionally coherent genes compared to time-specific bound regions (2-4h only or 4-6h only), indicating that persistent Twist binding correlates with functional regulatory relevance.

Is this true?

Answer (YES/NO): NO